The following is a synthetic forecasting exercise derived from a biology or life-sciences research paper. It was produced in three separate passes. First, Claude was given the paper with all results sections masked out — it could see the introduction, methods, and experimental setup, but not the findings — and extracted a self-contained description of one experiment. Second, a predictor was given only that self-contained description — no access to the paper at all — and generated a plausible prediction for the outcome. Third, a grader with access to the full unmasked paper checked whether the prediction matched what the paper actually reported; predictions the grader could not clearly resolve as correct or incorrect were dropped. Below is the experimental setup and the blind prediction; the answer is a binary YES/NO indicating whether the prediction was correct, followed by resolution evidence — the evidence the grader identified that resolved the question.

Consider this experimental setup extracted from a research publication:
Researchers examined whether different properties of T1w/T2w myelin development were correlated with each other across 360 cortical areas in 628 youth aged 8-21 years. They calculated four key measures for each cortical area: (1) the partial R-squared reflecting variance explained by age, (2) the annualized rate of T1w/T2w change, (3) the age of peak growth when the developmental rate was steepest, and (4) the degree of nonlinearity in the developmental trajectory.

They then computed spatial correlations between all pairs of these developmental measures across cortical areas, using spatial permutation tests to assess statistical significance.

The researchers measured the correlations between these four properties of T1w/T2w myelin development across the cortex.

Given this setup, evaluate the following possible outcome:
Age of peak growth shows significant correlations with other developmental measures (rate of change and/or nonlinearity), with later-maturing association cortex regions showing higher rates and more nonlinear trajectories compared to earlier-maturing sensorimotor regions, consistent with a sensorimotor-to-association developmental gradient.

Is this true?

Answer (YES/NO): NO